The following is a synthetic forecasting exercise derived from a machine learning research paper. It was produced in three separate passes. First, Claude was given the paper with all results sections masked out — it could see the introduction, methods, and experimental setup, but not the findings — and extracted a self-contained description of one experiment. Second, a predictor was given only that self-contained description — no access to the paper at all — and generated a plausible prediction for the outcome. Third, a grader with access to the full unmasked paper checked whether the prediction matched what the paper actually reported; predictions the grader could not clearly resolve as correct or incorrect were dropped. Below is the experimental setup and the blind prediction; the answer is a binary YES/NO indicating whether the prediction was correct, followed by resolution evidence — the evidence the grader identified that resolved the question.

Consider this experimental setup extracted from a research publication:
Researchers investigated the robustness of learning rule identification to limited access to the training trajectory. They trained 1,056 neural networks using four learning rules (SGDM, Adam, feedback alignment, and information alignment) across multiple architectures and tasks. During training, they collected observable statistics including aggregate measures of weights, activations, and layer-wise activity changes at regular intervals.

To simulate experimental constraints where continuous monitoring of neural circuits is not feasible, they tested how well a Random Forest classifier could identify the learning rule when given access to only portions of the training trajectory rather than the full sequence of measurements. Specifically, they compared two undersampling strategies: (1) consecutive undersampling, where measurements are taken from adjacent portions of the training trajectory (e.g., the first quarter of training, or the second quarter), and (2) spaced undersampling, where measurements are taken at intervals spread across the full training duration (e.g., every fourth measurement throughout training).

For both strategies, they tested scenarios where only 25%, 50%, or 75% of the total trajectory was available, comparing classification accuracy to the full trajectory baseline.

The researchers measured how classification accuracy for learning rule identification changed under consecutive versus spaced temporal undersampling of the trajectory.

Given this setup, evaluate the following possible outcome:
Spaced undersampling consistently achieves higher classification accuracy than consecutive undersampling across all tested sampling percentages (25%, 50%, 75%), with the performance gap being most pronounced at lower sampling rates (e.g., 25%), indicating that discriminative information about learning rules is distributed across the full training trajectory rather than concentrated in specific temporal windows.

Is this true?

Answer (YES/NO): YES